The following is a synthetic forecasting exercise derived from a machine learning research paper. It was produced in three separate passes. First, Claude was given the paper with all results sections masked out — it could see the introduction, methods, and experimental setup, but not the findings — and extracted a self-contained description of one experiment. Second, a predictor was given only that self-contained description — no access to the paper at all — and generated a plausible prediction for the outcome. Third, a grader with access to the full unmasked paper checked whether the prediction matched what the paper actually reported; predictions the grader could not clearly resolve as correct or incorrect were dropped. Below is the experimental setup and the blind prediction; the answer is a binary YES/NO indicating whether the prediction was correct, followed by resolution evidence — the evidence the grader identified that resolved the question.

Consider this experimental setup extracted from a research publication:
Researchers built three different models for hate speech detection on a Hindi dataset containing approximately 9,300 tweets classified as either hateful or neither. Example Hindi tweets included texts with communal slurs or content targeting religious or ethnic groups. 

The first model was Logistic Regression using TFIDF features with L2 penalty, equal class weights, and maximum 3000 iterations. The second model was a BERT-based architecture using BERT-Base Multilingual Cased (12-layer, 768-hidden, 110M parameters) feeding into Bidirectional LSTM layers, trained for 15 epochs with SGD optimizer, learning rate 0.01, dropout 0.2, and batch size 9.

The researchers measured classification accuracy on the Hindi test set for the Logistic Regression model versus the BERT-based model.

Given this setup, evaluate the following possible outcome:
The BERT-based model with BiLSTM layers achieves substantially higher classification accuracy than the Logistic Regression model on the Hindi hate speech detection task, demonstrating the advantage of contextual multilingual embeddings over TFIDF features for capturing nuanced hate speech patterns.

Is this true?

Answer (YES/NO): NO